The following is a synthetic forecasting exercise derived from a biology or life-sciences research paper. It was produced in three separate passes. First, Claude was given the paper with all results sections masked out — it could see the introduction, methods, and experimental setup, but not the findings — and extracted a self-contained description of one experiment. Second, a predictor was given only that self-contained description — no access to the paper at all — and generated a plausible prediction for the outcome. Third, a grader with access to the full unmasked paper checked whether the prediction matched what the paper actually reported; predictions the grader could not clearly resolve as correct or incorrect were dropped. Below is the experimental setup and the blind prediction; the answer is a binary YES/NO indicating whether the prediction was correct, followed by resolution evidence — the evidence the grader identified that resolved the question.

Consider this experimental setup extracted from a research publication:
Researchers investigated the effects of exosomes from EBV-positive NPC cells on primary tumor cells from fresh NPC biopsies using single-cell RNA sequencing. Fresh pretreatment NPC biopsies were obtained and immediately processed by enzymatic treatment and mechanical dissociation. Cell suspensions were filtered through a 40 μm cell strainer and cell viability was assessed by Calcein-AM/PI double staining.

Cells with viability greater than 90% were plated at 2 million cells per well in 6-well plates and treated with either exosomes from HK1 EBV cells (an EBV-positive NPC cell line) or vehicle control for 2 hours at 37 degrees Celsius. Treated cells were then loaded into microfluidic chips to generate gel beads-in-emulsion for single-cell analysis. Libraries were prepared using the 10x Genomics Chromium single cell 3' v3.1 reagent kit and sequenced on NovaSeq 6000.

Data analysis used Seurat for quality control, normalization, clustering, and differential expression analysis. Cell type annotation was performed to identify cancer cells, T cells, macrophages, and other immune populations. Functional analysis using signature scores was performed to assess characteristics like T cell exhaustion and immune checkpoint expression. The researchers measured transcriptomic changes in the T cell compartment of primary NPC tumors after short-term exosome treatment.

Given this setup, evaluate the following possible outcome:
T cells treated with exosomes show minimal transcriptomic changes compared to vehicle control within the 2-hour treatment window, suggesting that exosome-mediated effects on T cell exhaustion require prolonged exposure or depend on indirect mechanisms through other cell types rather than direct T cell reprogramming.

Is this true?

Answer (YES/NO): NO